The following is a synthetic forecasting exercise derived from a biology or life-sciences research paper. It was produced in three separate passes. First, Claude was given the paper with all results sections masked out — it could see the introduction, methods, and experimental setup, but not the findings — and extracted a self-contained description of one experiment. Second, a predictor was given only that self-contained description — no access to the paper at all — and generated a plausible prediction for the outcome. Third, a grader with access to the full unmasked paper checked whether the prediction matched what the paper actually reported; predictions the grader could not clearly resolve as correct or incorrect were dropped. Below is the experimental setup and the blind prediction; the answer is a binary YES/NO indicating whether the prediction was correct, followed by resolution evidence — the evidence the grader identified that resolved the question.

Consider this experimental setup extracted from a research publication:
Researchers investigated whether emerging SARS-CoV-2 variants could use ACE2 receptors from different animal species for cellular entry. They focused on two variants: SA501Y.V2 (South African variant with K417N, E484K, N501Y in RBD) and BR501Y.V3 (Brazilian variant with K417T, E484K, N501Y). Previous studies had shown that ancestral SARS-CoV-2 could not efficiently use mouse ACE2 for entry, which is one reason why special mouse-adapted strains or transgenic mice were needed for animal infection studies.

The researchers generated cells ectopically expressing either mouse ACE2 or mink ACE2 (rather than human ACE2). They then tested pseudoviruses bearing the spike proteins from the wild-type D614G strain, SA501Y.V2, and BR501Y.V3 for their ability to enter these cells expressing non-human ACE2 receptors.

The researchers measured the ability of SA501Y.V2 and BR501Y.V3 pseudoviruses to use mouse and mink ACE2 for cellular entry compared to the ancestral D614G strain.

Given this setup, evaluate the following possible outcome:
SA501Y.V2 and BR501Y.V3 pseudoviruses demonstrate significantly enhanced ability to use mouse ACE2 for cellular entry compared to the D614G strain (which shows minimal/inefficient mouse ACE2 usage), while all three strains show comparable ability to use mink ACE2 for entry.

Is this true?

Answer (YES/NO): NO